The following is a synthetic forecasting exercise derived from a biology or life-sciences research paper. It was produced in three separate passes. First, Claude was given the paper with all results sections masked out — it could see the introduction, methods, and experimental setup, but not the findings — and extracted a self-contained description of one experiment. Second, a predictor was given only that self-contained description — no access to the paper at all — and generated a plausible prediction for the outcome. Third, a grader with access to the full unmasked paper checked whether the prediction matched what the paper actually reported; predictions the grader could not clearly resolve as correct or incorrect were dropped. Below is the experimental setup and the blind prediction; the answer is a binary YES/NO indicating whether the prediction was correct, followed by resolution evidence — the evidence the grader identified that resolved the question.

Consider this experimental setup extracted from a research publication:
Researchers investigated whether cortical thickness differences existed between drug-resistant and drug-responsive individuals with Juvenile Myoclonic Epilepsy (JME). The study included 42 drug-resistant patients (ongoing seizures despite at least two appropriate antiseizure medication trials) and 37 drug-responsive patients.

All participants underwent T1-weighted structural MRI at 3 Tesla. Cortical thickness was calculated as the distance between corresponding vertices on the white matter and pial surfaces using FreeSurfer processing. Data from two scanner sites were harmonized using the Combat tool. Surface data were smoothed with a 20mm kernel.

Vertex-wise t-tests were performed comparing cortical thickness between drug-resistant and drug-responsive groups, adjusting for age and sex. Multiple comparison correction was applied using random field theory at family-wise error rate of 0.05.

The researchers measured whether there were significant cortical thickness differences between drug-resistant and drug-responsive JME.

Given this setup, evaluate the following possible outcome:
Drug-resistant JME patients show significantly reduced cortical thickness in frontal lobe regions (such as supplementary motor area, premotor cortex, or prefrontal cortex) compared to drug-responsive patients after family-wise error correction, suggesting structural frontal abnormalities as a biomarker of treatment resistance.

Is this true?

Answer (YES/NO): NO